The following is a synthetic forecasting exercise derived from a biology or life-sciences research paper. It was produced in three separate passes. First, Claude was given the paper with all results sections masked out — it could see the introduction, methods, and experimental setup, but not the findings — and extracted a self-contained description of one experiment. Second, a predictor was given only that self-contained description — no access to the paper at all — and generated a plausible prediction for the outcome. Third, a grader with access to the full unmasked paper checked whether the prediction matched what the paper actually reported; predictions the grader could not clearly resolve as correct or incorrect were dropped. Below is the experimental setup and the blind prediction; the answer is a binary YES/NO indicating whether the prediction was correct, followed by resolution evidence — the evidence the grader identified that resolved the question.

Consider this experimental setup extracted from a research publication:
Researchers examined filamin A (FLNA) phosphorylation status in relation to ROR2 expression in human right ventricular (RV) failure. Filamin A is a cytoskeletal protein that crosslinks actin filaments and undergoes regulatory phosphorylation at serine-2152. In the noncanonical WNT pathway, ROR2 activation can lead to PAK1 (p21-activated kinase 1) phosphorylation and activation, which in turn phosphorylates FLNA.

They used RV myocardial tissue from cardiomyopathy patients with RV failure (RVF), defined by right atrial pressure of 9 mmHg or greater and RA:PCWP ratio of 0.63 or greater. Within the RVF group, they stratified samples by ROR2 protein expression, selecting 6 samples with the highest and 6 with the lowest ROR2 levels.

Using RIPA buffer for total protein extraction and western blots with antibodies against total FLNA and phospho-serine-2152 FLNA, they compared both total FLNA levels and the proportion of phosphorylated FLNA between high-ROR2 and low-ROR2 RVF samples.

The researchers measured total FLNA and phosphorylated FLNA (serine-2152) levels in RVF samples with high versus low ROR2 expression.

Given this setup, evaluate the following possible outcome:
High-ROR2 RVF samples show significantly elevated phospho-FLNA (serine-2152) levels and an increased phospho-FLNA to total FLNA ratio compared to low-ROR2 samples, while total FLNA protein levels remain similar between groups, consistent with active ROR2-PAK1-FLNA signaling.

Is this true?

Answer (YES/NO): NO